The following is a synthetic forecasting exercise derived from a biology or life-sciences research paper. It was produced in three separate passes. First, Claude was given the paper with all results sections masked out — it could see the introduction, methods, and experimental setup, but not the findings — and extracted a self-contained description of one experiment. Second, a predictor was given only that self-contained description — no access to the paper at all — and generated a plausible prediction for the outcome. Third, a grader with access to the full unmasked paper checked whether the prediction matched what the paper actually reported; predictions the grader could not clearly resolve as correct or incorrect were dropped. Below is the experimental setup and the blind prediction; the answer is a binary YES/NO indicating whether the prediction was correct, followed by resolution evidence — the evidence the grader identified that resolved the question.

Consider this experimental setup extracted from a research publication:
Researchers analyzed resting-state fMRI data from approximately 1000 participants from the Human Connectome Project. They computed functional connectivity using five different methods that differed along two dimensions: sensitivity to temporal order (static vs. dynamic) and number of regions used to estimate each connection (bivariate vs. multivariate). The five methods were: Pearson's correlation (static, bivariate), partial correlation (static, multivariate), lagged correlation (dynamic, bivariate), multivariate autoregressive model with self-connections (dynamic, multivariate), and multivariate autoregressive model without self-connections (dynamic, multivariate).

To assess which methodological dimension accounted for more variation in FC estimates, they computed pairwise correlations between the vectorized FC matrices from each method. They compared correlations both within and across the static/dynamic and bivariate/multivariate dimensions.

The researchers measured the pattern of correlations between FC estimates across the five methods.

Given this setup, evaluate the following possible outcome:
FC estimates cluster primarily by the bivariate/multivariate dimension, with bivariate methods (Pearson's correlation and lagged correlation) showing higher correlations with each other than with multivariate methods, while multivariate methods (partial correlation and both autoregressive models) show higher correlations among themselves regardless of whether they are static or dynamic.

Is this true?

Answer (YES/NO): YES